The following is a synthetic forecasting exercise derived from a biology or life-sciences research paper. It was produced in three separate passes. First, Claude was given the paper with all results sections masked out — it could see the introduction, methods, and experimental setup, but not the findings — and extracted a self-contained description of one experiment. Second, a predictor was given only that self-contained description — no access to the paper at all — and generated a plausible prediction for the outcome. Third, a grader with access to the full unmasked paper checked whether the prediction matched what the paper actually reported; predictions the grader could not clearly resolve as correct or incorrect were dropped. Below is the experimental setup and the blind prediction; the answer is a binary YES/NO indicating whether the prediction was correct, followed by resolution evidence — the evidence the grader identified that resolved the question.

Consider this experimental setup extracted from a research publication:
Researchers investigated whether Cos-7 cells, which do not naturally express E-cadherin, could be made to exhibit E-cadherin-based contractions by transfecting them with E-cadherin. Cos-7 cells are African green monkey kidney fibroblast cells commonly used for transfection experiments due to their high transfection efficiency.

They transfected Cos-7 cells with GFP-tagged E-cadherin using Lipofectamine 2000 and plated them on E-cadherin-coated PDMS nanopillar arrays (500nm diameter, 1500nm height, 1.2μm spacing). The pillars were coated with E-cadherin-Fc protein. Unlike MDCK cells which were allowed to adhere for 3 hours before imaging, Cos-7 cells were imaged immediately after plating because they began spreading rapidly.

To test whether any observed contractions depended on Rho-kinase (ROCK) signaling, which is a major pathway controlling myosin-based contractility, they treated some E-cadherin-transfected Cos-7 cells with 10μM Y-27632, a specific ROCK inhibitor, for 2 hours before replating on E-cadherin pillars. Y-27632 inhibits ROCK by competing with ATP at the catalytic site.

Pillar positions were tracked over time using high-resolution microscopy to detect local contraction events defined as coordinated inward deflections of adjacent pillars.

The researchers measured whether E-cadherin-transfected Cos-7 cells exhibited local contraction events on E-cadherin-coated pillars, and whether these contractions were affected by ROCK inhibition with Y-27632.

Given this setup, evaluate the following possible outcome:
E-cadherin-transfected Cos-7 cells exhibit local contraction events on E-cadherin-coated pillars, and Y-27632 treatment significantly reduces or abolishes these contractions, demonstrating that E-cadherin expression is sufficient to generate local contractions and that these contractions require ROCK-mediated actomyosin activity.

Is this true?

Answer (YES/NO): YES